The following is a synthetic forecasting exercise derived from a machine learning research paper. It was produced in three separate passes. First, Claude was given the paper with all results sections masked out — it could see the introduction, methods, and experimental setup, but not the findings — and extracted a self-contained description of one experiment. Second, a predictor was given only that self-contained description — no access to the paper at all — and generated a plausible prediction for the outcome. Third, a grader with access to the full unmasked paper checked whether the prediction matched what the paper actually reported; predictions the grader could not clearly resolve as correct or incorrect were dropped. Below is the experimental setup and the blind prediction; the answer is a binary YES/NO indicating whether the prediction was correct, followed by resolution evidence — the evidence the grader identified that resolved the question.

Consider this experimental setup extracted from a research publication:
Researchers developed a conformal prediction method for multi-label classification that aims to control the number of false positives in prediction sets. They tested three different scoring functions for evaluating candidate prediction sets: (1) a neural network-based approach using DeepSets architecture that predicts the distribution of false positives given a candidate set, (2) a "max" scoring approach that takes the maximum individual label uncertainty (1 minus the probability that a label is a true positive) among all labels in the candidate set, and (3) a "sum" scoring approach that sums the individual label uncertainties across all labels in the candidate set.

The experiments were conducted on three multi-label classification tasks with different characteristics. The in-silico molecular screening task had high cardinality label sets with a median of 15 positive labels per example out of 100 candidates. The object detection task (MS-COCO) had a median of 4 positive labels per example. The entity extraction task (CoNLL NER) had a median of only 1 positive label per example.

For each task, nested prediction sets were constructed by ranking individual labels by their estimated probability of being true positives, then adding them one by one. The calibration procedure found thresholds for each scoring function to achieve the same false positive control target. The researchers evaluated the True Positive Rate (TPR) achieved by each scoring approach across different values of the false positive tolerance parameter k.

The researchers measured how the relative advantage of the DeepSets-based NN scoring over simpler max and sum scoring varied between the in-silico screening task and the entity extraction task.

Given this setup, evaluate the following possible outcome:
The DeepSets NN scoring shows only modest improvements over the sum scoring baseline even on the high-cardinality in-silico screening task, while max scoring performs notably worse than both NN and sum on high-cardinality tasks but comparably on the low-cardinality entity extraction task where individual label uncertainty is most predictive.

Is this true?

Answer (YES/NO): NO